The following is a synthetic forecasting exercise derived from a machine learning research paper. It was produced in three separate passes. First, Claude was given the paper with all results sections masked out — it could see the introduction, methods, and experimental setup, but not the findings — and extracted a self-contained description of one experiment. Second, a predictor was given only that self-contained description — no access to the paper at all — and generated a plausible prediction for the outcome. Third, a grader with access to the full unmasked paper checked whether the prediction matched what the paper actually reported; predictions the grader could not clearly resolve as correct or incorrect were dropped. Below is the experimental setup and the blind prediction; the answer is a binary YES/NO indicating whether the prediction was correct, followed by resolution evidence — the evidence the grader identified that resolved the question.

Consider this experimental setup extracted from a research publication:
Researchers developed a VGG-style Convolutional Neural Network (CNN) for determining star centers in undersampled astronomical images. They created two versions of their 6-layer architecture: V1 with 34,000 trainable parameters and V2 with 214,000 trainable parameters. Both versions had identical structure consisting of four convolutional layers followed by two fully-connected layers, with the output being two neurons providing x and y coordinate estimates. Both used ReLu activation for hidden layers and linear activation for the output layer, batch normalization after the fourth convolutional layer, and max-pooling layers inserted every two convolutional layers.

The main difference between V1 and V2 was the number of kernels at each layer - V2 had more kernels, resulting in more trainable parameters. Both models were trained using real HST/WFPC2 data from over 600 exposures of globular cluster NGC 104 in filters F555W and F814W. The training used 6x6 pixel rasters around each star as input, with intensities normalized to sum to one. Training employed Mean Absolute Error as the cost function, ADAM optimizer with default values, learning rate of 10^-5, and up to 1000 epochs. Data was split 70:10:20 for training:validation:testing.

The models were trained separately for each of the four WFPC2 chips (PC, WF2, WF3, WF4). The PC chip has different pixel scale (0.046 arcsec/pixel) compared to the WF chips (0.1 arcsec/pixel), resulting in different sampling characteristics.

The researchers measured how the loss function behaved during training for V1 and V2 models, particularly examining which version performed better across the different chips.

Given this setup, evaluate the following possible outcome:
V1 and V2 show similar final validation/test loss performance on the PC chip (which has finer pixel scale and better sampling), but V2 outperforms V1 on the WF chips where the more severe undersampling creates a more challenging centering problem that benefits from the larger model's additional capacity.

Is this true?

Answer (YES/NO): NO